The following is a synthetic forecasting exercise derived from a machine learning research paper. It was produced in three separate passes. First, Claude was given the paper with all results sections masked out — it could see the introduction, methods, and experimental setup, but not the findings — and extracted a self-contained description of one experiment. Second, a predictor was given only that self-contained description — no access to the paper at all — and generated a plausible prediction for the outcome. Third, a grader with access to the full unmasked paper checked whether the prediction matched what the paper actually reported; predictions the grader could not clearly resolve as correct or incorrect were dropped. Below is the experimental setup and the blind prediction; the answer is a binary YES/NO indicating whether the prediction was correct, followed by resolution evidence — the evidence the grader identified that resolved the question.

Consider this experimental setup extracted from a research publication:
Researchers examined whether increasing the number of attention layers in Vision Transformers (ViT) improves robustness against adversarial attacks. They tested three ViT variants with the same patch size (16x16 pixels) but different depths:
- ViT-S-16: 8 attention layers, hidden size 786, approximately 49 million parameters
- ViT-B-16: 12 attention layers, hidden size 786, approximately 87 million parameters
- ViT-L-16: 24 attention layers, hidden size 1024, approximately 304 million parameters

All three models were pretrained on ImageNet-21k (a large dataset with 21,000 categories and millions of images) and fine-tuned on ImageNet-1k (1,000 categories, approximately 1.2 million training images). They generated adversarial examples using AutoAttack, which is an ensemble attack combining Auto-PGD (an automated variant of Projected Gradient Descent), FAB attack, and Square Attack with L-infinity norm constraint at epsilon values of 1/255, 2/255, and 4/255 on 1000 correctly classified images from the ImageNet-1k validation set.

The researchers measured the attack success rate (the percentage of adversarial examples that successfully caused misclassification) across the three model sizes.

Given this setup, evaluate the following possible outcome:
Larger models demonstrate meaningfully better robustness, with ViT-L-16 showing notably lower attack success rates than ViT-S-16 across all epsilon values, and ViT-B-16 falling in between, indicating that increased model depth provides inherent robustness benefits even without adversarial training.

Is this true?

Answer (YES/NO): NO